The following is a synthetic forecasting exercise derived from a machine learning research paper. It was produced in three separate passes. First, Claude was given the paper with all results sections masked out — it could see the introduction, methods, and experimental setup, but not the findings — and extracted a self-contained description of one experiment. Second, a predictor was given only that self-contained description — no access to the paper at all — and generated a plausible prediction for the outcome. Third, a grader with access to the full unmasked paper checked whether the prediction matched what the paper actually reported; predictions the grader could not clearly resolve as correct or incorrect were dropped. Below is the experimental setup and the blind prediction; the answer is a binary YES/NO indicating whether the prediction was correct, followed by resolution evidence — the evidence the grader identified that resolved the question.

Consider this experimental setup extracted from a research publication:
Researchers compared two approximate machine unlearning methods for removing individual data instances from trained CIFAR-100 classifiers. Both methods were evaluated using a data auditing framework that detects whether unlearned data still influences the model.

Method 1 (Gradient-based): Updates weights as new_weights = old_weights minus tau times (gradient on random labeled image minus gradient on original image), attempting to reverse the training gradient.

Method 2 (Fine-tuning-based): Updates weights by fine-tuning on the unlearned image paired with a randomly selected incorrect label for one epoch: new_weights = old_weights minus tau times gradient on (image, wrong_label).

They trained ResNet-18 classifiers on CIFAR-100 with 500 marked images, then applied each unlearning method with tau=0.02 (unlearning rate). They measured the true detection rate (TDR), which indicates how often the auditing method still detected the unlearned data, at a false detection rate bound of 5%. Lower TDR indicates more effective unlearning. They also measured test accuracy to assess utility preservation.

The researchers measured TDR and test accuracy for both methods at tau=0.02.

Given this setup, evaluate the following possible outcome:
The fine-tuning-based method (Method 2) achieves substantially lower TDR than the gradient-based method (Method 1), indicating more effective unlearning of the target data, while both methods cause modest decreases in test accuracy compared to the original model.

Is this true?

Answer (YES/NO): NO